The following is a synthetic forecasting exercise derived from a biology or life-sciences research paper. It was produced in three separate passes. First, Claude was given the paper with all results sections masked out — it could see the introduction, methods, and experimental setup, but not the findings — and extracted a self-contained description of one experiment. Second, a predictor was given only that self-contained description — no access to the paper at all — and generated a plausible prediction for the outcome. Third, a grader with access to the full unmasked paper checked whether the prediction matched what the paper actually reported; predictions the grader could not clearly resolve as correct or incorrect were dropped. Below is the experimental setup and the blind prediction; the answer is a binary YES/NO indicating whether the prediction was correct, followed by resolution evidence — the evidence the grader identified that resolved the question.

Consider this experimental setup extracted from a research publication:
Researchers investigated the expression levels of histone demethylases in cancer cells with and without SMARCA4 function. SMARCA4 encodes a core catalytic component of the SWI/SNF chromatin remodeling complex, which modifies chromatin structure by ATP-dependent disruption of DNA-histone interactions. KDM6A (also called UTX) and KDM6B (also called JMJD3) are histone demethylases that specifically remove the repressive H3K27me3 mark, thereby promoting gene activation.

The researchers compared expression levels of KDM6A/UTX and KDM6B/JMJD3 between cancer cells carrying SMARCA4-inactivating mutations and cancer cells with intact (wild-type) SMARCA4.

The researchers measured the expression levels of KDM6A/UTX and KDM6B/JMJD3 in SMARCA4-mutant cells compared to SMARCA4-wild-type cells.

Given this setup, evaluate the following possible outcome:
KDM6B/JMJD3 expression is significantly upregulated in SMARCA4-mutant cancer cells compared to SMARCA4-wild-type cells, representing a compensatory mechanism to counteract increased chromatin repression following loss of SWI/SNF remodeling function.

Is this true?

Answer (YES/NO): NO